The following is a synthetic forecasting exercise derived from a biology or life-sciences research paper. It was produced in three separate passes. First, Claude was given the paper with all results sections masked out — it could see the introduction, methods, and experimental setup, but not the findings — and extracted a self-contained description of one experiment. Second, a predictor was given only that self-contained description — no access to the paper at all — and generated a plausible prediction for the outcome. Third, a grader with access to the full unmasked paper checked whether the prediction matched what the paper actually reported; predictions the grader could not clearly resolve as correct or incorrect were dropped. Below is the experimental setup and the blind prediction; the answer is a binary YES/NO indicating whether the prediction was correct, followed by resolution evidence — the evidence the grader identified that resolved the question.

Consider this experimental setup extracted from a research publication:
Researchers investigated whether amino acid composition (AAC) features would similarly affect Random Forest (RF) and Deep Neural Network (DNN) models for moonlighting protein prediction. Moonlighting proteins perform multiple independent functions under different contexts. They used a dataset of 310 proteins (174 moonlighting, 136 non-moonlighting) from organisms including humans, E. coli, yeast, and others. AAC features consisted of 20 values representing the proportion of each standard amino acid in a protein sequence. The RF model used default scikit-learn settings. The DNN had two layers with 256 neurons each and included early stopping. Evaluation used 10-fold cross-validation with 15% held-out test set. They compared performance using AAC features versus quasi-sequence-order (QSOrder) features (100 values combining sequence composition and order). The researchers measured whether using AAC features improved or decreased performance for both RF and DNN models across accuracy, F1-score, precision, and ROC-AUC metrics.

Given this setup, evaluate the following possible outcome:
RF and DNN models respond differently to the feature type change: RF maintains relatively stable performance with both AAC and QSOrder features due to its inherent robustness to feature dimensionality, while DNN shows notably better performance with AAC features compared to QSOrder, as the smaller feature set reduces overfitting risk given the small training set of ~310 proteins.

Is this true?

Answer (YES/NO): NO